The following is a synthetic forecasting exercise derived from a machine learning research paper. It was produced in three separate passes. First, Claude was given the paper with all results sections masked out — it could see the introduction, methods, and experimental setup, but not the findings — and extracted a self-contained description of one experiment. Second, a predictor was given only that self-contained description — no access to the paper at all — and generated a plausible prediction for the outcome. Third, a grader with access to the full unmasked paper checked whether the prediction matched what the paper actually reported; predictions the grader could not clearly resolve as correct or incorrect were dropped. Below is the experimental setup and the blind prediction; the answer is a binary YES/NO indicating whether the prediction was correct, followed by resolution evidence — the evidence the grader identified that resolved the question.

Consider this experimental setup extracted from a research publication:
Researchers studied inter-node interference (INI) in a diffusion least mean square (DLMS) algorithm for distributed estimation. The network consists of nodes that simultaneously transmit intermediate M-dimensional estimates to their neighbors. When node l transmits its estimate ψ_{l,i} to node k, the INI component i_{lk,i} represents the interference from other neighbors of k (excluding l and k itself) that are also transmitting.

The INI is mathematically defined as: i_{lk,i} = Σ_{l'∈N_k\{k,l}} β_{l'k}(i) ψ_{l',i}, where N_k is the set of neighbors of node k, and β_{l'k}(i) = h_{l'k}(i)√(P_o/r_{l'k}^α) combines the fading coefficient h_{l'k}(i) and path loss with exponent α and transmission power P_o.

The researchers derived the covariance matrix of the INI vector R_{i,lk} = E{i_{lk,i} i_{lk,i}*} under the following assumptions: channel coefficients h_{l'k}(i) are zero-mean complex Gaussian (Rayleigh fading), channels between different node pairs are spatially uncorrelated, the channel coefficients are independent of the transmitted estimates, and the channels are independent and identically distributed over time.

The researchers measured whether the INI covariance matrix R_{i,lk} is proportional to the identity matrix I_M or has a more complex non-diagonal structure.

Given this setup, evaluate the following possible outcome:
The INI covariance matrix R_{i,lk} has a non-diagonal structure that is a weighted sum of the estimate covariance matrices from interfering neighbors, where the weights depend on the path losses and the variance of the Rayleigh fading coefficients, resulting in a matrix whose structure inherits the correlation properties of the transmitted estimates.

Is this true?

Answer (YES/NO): NO